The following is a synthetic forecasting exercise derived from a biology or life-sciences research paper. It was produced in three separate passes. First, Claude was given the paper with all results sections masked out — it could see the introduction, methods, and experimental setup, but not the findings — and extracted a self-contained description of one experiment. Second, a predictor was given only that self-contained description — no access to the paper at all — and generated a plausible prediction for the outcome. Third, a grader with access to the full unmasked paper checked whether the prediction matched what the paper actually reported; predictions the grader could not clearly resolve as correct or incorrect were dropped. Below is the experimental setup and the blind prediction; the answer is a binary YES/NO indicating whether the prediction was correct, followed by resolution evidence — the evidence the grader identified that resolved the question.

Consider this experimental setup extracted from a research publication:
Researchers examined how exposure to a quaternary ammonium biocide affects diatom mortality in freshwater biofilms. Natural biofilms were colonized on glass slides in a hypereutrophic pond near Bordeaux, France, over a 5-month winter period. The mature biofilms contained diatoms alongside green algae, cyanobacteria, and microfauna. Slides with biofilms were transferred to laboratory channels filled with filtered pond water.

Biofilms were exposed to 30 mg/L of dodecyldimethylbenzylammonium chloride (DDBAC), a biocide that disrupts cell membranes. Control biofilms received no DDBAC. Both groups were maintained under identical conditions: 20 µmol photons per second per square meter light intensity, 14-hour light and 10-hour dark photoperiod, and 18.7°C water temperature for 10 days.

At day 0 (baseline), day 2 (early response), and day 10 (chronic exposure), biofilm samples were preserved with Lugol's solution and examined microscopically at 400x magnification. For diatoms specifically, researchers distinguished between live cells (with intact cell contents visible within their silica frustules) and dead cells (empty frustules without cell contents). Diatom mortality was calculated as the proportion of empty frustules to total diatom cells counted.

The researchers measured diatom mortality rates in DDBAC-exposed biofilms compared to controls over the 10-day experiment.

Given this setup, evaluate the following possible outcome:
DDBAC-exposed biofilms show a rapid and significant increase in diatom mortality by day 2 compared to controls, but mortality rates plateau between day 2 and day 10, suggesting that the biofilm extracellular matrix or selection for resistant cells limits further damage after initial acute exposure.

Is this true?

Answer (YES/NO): NO